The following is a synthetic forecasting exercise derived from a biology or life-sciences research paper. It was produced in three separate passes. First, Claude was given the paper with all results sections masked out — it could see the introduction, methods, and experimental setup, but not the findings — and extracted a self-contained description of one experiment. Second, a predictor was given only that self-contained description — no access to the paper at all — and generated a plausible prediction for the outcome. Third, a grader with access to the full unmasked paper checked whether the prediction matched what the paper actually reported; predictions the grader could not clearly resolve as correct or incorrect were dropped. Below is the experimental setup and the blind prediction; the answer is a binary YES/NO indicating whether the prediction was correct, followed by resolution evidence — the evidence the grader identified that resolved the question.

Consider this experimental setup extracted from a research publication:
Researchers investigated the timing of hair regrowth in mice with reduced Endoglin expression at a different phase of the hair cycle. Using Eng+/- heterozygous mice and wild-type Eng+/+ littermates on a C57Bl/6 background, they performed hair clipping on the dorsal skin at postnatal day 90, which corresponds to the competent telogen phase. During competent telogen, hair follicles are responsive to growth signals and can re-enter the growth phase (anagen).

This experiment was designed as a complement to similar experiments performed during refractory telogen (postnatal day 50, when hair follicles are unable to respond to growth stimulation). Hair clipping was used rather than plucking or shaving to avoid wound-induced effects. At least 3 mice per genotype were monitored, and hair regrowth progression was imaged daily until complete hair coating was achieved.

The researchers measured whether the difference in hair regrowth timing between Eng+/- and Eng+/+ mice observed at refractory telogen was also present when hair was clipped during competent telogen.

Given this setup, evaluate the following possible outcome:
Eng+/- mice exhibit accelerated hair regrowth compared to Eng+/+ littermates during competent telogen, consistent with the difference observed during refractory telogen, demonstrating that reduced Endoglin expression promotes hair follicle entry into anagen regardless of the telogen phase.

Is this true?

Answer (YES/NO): NO